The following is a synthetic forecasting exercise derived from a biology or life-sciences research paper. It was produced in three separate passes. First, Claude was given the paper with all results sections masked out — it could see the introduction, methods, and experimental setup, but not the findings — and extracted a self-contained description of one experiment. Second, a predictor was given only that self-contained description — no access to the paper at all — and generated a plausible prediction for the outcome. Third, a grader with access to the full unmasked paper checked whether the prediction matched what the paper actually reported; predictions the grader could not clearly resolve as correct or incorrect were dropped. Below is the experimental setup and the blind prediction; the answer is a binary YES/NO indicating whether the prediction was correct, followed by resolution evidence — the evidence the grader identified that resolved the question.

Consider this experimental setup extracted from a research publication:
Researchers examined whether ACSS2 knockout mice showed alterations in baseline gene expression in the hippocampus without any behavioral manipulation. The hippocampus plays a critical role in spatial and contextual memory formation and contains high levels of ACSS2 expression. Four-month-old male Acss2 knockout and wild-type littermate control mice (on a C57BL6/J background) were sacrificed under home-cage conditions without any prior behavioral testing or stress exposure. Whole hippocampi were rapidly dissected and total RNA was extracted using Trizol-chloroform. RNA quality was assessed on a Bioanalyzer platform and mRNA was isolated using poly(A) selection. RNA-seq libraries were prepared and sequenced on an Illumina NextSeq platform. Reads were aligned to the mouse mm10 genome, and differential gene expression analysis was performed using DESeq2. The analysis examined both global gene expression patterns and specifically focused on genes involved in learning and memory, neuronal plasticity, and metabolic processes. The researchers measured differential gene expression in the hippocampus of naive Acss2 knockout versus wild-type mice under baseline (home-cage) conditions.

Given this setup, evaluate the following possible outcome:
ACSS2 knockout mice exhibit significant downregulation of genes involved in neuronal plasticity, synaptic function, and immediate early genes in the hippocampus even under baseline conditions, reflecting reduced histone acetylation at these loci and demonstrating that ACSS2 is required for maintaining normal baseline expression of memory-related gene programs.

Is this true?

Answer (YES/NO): NO